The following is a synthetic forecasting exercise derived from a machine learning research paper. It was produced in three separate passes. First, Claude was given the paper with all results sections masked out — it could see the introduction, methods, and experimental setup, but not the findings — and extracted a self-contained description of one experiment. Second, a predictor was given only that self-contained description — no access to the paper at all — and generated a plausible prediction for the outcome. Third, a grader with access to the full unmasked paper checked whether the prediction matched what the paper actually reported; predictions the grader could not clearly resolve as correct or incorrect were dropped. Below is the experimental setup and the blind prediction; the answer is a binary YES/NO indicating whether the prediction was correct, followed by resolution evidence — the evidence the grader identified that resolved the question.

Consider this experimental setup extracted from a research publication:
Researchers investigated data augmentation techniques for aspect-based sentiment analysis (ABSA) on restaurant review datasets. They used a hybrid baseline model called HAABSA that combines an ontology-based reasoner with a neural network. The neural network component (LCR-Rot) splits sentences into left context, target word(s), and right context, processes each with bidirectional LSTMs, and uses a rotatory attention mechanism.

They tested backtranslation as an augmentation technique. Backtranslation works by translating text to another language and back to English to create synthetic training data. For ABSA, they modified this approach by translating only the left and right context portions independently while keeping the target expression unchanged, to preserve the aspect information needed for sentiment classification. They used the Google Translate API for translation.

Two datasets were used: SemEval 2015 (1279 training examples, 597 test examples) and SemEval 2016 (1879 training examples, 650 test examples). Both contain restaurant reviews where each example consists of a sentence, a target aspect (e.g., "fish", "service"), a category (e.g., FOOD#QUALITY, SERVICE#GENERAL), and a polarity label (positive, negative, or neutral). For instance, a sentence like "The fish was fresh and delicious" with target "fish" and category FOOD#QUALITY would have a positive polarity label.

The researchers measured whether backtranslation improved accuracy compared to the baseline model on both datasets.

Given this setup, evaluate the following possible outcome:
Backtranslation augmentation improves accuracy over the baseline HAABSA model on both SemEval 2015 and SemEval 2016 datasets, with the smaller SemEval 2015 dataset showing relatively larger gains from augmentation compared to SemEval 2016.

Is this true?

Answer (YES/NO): NO